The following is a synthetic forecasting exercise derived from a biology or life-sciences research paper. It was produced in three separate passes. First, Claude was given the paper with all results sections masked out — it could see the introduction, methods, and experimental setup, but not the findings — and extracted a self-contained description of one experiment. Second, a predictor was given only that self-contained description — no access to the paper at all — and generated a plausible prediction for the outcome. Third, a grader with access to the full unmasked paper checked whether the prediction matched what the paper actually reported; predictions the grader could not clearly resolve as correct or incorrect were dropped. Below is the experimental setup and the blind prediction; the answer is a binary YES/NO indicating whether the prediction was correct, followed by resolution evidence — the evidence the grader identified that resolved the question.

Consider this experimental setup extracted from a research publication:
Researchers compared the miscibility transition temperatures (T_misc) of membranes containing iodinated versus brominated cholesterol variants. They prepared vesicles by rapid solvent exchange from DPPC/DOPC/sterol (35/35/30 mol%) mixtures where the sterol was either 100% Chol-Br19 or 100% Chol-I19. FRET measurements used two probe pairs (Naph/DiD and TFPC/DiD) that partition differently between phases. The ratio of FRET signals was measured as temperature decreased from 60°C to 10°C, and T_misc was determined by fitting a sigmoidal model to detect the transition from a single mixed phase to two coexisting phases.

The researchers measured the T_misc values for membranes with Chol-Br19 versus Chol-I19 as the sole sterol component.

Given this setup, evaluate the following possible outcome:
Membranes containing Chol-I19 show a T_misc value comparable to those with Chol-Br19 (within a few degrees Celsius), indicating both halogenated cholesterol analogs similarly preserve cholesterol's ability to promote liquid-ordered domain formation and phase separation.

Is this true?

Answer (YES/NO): NO